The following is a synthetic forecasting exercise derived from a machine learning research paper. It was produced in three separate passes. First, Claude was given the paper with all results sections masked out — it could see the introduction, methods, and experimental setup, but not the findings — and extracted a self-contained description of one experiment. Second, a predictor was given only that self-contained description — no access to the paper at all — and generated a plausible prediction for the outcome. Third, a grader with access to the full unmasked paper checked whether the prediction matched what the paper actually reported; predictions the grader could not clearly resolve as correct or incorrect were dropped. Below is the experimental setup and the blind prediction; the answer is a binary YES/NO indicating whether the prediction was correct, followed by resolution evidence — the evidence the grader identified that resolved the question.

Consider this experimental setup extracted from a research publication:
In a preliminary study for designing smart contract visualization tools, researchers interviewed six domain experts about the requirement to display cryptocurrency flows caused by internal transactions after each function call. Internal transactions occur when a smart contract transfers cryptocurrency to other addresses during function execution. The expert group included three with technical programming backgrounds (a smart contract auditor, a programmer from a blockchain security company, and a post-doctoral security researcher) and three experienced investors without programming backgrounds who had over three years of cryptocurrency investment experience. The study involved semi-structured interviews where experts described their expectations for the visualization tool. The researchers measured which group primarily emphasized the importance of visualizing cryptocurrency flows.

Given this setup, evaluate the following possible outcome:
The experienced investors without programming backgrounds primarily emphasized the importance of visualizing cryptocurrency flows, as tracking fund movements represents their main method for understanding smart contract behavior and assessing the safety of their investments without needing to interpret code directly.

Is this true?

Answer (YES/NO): YES